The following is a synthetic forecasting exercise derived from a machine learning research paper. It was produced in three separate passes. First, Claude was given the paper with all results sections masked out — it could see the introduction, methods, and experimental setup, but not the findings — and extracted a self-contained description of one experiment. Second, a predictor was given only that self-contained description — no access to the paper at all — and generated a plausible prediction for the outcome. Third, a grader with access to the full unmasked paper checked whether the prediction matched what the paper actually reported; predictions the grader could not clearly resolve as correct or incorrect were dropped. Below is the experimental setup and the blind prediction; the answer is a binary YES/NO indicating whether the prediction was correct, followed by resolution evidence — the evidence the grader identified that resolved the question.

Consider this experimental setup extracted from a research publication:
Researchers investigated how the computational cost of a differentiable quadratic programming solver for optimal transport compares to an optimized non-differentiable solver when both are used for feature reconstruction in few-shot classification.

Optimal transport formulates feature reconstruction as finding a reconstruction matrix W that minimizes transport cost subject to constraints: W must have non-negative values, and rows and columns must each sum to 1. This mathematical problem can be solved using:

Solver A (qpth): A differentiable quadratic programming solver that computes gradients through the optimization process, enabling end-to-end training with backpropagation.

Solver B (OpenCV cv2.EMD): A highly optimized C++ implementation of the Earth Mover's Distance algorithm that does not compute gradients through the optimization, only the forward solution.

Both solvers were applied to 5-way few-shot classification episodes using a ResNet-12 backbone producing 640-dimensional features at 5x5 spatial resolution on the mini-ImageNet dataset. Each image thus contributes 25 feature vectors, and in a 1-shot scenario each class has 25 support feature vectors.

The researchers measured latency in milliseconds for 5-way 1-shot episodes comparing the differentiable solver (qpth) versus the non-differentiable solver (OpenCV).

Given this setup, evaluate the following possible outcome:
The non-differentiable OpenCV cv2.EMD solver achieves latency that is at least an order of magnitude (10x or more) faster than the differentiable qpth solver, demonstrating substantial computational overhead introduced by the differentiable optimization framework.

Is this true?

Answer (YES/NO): YES